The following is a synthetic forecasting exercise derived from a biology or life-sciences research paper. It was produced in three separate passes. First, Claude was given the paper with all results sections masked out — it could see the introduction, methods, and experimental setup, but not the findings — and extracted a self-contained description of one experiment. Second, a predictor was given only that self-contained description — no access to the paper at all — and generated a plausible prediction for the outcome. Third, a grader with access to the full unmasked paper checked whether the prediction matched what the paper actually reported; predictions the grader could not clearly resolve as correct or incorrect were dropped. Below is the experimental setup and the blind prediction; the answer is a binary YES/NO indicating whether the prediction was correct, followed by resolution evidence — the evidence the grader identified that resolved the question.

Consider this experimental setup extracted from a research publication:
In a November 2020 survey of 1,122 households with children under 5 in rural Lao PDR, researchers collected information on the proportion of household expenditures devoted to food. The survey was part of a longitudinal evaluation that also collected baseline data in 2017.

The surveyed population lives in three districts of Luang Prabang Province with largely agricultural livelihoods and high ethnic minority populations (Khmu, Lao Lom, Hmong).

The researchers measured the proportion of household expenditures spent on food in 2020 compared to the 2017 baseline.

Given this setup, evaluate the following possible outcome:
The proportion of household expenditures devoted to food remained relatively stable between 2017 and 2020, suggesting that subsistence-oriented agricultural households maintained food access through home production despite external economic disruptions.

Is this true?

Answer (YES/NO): NO